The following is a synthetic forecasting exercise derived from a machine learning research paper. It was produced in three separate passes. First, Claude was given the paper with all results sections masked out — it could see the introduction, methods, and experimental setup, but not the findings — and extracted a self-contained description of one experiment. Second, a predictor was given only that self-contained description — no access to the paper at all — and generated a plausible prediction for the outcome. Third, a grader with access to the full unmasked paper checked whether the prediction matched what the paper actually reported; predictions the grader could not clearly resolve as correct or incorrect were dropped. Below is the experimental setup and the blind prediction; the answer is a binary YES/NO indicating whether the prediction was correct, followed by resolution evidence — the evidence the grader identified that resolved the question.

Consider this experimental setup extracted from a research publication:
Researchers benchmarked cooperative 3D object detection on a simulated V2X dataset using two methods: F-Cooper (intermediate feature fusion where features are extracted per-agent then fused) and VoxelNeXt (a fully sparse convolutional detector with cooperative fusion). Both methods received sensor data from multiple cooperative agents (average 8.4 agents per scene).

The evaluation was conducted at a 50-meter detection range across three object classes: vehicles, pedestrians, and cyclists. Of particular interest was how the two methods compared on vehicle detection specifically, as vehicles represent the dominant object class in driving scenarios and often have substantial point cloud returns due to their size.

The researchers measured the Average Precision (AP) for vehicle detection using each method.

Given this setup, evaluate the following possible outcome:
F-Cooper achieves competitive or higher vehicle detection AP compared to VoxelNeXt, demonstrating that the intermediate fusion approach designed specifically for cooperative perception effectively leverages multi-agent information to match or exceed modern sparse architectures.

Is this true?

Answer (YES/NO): YES